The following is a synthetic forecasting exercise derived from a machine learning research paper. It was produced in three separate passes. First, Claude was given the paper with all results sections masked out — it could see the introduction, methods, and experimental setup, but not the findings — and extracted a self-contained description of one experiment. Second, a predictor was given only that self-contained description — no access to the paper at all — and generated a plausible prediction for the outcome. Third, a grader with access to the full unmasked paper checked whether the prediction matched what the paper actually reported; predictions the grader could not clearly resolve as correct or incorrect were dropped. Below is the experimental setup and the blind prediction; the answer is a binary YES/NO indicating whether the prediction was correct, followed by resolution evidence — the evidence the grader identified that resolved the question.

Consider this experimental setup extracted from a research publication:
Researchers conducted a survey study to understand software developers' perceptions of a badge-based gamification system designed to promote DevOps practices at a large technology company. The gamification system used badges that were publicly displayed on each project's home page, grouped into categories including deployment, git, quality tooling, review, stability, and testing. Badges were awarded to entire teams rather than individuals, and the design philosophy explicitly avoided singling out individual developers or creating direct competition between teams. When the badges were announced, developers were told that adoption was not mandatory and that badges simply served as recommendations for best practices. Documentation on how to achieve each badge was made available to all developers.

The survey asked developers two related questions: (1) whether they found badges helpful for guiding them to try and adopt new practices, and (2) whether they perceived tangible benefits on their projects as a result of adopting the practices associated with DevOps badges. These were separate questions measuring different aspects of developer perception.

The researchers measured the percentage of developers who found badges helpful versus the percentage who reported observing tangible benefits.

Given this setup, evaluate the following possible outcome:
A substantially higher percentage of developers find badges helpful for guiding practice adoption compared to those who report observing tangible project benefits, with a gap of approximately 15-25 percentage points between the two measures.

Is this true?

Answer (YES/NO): NO